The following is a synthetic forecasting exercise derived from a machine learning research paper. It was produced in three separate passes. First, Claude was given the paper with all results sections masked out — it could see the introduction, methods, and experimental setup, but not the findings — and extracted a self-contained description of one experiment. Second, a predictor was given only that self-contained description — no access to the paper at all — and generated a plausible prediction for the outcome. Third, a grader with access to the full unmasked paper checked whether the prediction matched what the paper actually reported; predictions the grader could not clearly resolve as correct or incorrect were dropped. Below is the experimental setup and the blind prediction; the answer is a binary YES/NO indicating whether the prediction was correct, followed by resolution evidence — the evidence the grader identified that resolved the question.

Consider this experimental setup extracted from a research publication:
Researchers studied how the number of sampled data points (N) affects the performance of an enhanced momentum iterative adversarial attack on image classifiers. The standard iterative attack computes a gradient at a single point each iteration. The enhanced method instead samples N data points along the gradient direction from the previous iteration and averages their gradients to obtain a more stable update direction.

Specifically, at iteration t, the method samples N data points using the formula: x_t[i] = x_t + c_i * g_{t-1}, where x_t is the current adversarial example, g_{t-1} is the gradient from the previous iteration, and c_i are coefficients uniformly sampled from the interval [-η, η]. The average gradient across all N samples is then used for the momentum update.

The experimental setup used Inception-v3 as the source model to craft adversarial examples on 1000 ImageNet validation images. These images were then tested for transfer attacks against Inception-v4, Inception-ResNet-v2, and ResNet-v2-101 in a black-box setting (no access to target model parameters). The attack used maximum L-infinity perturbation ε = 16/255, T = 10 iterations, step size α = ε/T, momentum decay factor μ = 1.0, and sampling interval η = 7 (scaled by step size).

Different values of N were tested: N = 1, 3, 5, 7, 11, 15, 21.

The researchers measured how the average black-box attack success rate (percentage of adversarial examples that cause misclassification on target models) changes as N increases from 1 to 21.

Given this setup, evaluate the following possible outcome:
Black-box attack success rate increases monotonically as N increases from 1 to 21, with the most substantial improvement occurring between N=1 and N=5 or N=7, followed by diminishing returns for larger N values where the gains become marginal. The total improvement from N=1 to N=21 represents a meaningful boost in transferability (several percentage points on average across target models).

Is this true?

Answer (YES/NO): NO